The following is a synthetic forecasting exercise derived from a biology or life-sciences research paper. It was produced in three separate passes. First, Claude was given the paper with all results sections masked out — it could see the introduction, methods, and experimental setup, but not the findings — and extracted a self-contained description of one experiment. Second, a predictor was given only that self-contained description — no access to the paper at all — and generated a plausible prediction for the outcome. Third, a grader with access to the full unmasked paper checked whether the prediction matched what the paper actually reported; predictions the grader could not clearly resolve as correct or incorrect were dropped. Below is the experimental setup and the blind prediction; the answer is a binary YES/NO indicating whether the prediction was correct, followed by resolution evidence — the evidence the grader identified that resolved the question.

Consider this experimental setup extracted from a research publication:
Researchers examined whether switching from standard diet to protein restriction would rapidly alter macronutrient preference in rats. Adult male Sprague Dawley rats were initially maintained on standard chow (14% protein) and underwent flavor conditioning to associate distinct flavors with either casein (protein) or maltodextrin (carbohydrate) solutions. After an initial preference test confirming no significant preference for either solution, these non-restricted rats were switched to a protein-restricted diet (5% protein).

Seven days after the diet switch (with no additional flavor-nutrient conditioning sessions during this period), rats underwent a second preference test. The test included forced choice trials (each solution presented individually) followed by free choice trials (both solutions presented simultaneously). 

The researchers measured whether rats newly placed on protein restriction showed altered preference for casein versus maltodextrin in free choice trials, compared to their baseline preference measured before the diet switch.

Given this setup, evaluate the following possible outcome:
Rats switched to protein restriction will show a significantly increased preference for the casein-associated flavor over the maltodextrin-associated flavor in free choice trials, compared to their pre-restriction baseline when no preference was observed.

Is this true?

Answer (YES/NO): YES